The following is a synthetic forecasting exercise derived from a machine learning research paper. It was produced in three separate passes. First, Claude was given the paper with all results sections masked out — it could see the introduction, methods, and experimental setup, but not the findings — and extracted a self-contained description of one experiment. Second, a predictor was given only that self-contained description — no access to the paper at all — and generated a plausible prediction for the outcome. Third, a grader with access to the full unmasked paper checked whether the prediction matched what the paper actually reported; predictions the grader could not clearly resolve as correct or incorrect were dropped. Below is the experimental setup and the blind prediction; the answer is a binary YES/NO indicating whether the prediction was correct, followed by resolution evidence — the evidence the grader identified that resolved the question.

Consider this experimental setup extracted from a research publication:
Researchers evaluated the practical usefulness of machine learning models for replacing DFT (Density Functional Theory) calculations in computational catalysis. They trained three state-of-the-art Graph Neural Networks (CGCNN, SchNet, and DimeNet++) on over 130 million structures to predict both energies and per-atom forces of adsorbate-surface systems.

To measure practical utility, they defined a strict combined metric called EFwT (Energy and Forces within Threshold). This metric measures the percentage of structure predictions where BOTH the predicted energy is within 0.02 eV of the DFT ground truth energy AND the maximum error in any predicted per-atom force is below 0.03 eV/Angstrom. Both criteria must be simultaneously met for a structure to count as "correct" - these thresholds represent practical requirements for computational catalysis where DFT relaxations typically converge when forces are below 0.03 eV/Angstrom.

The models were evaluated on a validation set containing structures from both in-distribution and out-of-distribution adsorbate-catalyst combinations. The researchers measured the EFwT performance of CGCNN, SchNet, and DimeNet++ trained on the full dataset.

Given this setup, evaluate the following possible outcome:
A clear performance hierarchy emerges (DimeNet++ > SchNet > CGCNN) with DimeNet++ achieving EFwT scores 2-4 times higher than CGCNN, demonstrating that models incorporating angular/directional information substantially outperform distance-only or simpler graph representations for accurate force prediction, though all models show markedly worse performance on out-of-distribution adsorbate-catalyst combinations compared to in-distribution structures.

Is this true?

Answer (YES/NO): NO